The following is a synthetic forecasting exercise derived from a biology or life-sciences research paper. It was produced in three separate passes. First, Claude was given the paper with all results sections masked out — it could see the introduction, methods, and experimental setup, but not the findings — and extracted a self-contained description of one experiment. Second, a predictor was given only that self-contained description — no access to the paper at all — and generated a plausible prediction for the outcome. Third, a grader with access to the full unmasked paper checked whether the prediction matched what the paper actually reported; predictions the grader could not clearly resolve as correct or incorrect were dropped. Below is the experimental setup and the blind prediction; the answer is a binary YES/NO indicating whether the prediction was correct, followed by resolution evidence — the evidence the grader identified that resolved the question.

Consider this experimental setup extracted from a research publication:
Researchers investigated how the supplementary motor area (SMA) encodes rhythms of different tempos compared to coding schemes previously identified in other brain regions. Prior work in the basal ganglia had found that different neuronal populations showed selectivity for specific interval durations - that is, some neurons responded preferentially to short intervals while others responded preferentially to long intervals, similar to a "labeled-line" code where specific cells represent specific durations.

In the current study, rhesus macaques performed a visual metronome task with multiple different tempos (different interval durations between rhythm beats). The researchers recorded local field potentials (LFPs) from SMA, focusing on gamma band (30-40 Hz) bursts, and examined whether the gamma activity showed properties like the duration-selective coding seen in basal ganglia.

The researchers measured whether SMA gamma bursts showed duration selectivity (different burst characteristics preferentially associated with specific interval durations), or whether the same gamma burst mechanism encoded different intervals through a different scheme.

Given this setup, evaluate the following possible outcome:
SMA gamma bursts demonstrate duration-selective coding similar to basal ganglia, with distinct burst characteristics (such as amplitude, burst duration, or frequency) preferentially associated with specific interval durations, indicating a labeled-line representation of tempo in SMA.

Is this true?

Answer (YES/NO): NO